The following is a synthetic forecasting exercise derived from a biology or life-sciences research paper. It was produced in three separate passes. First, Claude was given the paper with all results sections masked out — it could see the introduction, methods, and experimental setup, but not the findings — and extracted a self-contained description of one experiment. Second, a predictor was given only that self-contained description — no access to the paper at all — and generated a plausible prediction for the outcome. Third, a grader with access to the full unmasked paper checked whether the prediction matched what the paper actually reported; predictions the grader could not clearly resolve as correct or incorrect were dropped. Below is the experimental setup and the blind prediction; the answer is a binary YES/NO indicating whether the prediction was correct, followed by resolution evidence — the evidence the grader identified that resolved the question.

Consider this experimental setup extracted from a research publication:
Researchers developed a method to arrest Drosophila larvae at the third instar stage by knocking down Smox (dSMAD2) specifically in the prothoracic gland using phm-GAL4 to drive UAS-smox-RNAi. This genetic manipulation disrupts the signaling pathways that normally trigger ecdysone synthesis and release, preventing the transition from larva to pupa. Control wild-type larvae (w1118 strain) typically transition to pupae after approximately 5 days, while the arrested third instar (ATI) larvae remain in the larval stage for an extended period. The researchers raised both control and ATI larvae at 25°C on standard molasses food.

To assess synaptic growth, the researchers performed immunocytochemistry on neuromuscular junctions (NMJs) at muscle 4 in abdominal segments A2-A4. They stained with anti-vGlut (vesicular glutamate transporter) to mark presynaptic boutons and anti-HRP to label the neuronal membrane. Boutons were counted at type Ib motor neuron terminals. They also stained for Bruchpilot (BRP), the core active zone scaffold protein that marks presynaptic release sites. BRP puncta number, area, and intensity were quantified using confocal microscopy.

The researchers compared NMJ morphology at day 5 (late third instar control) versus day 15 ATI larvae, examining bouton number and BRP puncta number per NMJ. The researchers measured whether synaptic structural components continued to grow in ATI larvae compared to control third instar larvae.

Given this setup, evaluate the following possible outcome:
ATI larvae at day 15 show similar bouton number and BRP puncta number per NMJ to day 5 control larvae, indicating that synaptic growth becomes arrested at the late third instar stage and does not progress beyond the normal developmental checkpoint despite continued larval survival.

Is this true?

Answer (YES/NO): NO